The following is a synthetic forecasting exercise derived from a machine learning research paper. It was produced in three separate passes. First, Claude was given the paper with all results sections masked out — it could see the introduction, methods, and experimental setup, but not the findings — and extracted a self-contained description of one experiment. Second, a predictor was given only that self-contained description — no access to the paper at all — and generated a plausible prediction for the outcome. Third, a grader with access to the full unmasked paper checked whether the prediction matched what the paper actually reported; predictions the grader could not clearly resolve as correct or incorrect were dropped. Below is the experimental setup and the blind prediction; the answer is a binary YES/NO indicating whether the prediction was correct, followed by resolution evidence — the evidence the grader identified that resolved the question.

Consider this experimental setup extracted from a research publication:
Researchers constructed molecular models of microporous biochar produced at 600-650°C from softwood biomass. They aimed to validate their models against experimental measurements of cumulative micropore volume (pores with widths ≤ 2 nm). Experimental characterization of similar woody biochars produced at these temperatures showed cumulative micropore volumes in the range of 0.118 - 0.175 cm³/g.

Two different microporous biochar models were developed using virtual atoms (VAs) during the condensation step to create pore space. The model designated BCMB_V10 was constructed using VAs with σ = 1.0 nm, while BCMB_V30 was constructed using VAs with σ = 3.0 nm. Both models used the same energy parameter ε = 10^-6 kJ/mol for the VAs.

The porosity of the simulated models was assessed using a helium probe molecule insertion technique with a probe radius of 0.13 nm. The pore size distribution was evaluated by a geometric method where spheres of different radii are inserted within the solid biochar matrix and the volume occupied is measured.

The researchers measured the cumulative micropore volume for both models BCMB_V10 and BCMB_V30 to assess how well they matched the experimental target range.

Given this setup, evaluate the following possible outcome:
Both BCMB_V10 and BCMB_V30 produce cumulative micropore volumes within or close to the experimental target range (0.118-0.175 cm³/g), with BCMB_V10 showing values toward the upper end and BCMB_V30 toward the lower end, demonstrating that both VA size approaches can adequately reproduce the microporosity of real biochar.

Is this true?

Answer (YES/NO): YES